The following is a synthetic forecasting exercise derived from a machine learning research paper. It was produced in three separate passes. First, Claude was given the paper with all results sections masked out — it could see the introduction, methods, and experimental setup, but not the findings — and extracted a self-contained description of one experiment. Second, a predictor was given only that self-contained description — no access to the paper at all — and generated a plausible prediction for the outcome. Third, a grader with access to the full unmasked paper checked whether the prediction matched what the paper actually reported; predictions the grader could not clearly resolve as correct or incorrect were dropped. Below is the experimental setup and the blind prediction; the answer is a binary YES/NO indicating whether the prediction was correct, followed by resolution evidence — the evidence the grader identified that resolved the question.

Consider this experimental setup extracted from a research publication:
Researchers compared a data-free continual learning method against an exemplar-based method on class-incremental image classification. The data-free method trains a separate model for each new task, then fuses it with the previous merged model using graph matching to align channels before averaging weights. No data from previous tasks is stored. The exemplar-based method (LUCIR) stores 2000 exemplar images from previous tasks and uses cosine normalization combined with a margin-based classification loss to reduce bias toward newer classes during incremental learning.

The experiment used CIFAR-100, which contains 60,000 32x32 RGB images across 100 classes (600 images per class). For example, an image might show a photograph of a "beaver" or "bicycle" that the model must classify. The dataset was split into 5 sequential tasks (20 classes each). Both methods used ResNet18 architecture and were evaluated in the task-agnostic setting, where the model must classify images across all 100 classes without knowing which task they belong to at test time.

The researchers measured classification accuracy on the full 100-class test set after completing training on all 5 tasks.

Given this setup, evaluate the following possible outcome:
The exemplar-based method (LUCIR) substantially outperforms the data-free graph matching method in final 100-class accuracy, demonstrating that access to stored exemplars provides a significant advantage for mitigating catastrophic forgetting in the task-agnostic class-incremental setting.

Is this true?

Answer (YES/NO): NO